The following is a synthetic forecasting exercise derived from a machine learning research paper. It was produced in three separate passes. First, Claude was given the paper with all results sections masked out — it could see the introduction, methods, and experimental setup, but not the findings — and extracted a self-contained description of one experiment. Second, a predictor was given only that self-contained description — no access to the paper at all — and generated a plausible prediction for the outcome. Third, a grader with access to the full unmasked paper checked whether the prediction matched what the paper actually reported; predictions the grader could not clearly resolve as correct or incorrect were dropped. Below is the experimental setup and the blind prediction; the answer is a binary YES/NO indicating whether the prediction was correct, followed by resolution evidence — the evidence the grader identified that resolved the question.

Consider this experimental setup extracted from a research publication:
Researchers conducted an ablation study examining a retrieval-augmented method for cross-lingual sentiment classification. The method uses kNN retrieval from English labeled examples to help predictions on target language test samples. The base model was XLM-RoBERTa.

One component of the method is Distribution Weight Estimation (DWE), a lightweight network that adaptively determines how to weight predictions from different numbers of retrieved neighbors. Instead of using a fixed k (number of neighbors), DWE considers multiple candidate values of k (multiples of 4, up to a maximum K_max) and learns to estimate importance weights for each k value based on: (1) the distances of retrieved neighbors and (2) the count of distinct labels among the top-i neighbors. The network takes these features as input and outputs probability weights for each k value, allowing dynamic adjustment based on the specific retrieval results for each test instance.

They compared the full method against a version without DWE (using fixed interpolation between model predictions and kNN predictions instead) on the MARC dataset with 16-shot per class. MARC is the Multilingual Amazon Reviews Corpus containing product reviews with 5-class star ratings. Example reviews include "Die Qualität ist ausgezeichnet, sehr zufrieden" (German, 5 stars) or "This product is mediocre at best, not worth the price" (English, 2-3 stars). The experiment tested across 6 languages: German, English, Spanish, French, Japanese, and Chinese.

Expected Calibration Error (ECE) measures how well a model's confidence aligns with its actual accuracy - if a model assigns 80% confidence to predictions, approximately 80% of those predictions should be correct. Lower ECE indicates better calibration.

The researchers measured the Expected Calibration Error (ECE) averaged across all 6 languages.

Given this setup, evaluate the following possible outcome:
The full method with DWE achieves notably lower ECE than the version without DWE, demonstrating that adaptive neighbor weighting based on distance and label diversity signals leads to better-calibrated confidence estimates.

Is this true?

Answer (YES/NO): YES